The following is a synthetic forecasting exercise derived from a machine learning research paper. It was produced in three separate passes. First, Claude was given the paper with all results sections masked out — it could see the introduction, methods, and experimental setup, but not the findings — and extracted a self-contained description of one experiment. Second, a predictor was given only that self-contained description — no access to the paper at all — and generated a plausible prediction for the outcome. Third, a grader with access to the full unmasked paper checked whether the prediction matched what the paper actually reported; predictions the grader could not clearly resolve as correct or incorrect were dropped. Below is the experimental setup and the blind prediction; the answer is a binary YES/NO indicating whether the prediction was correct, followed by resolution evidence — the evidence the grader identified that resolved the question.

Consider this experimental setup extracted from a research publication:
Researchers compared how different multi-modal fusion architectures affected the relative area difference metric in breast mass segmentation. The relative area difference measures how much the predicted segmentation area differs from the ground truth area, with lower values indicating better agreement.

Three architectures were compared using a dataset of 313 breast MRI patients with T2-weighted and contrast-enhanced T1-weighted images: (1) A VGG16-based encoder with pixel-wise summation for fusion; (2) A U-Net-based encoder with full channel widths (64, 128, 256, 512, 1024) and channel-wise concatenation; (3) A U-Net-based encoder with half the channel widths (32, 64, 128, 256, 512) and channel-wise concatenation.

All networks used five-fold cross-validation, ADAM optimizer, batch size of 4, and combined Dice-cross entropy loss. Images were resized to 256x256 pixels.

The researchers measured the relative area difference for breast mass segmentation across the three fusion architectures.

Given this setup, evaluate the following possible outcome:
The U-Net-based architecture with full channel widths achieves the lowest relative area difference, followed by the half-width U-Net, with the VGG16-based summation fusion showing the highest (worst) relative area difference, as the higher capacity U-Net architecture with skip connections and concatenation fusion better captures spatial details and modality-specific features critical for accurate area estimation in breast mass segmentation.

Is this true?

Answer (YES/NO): NO